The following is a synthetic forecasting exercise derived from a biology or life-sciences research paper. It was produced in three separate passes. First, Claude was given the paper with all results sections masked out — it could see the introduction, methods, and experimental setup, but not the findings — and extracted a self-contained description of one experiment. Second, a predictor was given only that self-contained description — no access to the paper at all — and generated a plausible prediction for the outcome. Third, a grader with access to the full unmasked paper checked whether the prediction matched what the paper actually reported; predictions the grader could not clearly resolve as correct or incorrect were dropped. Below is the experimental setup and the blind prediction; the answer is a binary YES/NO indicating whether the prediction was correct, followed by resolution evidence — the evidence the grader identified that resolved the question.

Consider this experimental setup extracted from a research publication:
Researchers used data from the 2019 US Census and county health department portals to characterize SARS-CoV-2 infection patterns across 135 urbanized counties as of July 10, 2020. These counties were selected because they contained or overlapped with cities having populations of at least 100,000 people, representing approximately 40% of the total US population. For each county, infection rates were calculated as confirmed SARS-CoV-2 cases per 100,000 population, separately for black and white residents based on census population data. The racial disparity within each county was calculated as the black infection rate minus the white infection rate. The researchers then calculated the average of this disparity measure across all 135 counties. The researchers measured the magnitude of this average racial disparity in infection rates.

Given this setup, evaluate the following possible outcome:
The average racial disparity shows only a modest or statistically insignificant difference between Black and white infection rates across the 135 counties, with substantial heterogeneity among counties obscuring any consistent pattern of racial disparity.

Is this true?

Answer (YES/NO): NO